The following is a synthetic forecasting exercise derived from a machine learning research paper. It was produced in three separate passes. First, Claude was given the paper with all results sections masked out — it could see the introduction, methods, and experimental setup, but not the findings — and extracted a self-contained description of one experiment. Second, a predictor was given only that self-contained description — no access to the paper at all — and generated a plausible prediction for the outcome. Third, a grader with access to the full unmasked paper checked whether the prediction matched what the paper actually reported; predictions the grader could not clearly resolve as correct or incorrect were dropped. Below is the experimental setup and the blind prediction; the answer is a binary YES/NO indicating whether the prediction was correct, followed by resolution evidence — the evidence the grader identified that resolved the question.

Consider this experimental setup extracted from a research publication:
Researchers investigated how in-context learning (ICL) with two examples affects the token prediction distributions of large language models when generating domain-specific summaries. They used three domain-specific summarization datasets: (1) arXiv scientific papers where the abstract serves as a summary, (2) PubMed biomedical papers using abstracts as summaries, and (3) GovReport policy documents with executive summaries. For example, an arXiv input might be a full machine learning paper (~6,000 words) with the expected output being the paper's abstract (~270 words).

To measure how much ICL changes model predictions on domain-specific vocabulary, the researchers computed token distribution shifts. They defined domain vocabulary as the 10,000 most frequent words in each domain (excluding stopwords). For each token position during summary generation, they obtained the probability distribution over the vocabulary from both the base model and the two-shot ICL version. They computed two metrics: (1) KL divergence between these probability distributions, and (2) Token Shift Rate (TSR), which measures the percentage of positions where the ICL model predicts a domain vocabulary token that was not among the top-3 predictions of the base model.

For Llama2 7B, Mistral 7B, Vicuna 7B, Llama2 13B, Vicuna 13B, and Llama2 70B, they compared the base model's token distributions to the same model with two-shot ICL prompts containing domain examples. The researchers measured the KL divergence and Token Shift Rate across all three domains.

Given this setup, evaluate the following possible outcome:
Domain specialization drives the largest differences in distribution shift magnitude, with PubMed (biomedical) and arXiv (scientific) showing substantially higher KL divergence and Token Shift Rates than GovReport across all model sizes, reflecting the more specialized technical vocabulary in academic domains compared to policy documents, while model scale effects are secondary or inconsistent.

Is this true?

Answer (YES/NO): NO